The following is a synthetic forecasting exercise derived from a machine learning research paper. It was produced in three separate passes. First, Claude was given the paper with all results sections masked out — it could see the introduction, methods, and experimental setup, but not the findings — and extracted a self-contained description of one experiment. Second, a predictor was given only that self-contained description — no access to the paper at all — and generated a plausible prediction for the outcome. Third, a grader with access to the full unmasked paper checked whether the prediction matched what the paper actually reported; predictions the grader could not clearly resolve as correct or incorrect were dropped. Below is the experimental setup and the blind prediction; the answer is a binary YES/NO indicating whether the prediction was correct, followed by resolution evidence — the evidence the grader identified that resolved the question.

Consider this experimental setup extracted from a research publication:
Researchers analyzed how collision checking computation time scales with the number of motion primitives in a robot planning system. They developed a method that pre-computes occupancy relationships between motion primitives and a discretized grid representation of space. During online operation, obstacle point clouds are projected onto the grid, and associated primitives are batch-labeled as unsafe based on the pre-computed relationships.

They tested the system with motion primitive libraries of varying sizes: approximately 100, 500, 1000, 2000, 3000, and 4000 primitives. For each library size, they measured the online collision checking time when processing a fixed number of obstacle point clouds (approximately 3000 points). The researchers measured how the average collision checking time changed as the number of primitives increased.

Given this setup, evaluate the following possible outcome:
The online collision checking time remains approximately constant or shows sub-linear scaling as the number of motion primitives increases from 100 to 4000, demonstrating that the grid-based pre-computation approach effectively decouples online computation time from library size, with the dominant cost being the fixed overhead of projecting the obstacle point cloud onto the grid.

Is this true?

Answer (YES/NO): YES